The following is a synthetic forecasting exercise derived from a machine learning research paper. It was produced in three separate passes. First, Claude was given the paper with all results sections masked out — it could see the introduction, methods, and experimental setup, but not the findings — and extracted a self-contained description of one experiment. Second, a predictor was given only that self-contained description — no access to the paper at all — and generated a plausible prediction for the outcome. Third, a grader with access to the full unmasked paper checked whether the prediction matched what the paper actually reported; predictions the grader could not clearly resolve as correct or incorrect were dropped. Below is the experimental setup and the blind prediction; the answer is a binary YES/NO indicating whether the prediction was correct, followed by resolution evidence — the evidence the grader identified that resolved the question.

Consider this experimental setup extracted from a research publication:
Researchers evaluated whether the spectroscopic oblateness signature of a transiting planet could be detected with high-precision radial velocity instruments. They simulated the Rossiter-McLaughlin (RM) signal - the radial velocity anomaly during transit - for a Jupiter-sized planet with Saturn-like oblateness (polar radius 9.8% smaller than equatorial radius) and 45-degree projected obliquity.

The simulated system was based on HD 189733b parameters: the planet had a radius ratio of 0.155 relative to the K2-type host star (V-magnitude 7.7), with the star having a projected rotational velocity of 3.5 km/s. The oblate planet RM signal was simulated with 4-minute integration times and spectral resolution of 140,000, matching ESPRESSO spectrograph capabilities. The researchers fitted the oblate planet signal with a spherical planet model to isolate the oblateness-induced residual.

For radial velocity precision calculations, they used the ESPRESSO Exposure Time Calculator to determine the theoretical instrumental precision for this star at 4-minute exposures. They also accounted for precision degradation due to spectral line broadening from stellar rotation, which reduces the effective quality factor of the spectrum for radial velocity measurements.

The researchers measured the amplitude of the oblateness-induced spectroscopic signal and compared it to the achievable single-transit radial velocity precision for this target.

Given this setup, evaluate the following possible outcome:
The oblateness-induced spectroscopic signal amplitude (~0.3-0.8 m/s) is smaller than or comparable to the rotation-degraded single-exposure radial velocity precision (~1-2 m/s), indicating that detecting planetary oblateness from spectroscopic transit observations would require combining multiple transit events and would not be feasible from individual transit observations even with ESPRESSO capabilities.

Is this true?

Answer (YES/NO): NO